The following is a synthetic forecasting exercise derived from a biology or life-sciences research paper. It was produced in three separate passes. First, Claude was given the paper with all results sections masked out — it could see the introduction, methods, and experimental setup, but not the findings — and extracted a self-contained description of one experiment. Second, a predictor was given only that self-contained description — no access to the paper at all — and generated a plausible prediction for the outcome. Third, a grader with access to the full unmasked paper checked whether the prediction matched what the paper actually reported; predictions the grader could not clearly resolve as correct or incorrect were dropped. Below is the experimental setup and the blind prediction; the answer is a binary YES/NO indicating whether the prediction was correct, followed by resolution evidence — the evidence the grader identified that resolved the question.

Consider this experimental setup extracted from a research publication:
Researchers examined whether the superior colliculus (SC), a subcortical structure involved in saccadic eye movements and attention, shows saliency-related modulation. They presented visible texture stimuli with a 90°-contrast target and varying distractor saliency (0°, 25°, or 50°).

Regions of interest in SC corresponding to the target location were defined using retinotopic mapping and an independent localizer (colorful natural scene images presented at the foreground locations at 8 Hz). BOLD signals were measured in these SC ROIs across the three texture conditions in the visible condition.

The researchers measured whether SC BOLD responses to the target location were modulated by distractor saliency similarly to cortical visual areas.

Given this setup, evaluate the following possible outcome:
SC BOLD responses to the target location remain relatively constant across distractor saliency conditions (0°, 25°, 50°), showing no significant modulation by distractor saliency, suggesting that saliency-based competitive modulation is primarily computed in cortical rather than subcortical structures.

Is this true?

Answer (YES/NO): YES